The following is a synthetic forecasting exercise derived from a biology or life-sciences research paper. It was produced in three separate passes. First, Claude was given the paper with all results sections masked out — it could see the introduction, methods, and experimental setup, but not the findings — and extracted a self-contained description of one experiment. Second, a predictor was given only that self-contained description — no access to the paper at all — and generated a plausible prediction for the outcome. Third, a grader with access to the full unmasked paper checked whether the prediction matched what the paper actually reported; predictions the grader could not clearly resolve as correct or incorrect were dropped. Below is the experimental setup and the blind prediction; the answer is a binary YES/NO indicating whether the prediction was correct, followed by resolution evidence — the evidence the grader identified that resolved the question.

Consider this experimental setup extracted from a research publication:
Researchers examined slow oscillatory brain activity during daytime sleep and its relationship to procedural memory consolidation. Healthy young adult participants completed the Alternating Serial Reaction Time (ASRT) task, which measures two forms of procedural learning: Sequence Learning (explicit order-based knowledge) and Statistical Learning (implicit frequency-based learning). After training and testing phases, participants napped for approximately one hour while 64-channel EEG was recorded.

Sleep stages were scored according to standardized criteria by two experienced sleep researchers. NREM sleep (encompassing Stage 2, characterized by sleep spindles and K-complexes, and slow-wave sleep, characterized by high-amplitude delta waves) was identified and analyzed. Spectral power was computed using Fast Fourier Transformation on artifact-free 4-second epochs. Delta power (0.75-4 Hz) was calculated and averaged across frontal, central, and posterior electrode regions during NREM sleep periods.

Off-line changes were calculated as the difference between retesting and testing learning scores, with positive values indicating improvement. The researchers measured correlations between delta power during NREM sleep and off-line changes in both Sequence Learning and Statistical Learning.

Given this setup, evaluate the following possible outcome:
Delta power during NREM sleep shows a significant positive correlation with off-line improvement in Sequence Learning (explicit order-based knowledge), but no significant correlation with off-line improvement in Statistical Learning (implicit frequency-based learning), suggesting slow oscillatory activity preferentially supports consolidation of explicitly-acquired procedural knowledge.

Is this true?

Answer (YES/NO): NO